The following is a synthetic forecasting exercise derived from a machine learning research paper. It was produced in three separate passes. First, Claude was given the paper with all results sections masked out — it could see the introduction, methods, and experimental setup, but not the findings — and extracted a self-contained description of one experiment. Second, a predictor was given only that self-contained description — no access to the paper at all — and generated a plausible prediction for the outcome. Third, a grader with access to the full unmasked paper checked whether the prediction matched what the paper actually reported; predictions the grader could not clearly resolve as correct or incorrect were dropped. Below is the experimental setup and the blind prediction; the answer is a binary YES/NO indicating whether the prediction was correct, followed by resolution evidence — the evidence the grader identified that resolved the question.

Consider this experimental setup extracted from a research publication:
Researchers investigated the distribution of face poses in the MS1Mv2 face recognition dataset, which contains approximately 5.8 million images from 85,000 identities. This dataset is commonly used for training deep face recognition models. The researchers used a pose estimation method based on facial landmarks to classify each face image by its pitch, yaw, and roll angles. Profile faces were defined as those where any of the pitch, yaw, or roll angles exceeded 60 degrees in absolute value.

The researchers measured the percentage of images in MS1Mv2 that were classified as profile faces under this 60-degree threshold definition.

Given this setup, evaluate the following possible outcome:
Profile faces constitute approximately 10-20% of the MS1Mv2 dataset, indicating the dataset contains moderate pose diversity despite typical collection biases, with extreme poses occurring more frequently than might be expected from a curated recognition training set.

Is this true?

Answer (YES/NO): NO